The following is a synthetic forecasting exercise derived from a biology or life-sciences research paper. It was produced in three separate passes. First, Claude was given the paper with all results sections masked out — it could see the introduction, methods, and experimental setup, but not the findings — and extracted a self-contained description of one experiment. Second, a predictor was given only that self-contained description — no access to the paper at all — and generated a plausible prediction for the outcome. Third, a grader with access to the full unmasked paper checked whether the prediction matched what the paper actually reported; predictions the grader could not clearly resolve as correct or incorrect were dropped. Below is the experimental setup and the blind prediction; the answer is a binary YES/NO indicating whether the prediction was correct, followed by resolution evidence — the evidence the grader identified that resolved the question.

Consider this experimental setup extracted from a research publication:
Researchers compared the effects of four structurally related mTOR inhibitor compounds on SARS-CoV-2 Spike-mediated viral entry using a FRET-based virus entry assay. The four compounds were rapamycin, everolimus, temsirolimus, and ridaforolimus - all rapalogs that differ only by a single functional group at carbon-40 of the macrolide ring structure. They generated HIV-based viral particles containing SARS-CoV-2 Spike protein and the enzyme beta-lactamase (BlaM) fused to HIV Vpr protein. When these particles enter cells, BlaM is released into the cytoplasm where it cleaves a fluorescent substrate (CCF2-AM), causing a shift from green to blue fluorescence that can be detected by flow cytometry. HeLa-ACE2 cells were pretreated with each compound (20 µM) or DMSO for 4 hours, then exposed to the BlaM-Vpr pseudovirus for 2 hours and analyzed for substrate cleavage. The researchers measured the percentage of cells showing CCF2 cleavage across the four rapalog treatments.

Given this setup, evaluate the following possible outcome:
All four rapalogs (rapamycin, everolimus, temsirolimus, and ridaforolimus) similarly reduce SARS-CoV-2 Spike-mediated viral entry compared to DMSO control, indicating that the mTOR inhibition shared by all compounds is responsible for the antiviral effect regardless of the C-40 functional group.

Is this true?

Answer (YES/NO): NO